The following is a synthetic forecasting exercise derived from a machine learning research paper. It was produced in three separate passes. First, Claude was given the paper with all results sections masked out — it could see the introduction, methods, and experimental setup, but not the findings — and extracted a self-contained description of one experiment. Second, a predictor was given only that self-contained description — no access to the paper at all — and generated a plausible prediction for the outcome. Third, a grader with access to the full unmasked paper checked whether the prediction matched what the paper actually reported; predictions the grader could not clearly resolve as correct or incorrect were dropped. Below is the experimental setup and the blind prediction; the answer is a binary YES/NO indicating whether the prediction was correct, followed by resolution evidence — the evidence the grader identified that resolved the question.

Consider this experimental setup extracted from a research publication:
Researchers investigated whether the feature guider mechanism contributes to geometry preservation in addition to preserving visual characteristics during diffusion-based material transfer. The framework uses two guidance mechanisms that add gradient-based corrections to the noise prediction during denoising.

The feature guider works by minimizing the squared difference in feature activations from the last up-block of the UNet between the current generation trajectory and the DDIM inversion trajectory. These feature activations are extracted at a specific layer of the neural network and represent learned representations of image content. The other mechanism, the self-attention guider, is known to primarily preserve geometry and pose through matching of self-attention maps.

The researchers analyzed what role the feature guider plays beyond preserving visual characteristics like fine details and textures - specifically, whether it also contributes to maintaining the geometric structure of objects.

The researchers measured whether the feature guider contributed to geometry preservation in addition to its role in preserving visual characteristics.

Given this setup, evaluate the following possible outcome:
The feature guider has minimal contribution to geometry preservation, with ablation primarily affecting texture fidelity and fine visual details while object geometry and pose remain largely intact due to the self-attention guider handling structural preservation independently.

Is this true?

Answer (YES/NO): NO